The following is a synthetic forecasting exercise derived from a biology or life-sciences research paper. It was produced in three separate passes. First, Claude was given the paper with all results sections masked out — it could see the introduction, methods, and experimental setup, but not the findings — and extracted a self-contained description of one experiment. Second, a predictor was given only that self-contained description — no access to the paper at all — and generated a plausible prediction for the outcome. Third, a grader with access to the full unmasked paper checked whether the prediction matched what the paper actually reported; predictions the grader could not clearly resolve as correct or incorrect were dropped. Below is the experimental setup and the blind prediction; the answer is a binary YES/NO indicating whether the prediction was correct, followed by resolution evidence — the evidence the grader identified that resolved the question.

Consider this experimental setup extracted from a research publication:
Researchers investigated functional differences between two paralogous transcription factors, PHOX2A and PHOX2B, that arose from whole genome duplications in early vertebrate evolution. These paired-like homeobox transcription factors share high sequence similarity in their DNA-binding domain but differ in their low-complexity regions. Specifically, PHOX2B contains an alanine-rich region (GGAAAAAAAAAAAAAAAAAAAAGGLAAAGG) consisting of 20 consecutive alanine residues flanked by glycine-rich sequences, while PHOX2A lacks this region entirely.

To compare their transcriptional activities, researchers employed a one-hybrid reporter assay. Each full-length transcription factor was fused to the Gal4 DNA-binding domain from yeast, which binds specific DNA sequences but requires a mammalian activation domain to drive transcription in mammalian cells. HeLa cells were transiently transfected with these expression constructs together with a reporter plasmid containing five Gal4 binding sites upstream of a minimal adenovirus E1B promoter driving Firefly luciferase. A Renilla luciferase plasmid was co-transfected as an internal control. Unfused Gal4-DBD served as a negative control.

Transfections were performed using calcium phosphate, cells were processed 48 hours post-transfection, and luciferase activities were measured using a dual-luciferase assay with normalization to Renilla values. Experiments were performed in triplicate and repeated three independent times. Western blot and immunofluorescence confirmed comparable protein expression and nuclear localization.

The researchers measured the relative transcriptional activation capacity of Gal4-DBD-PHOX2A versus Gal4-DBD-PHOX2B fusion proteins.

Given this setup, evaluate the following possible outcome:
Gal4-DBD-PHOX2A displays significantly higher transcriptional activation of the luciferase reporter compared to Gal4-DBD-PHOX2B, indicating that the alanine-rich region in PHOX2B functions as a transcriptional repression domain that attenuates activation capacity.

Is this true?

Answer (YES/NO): NO